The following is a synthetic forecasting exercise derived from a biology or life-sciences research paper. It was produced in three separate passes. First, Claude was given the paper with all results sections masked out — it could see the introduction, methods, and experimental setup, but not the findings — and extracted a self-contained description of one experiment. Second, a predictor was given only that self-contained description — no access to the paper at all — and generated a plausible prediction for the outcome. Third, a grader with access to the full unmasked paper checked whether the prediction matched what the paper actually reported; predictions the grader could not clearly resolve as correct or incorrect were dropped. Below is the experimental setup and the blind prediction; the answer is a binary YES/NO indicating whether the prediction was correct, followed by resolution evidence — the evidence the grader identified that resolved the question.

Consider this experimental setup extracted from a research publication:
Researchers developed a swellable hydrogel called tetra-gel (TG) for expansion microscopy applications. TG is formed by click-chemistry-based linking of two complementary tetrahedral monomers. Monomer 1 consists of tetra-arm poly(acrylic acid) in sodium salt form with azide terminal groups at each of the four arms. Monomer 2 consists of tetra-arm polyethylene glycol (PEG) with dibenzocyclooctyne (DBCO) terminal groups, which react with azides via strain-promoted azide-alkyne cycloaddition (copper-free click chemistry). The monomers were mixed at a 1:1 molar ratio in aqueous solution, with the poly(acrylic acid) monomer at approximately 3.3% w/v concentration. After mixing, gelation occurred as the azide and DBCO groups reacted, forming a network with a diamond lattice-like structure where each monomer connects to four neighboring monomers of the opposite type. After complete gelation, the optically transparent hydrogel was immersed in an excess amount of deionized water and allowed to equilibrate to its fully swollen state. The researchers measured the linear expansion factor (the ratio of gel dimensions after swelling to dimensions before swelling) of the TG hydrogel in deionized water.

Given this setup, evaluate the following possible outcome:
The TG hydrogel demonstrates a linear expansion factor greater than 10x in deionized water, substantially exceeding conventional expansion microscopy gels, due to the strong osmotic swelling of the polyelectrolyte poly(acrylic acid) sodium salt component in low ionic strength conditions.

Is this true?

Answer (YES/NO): NO